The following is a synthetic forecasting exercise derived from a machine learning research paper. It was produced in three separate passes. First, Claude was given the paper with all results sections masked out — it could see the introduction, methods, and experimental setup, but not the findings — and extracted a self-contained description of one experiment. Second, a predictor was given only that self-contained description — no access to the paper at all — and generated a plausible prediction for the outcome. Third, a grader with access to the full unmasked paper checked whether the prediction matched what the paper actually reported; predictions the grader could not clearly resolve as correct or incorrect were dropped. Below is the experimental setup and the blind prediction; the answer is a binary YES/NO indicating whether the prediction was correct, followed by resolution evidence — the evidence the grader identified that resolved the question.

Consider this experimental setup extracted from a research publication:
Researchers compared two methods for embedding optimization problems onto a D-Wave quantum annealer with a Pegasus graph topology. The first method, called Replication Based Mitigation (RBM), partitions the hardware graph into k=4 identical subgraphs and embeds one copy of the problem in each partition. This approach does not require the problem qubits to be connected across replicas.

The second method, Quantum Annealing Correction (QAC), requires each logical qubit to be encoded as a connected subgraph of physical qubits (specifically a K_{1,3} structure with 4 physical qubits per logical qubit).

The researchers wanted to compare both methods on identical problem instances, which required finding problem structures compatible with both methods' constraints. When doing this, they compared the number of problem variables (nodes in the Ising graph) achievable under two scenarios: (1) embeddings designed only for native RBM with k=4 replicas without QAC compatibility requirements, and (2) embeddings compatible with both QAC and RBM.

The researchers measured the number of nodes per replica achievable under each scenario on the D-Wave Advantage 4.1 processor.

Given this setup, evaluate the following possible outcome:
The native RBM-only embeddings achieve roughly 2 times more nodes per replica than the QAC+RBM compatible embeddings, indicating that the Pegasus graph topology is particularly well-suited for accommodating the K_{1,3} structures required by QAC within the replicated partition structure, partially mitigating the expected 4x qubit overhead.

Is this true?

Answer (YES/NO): NO